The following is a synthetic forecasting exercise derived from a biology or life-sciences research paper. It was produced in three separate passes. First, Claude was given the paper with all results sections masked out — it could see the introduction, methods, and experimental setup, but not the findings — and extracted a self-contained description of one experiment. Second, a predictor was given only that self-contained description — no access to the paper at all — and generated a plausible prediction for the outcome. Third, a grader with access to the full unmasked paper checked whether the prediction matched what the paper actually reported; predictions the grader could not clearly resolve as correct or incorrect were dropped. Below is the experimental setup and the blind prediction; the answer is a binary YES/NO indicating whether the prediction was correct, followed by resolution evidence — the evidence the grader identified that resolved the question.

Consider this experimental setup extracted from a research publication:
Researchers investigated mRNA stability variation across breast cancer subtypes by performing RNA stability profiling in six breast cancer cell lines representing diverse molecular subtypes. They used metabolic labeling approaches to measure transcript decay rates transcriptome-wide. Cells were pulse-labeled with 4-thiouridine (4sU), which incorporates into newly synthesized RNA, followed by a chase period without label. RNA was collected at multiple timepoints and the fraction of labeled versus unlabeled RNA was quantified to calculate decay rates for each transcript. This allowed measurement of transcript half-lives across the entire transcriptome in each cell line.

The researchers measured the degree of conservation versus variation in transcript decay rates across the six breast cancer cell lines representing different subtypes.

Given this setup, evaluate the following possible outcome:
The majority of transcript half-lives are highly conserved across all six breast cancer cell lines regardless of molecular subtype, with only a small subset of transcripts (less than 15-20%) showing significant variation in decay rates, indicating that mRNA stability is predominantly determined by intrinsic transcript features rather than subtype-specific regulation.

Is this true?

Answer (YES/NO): NO